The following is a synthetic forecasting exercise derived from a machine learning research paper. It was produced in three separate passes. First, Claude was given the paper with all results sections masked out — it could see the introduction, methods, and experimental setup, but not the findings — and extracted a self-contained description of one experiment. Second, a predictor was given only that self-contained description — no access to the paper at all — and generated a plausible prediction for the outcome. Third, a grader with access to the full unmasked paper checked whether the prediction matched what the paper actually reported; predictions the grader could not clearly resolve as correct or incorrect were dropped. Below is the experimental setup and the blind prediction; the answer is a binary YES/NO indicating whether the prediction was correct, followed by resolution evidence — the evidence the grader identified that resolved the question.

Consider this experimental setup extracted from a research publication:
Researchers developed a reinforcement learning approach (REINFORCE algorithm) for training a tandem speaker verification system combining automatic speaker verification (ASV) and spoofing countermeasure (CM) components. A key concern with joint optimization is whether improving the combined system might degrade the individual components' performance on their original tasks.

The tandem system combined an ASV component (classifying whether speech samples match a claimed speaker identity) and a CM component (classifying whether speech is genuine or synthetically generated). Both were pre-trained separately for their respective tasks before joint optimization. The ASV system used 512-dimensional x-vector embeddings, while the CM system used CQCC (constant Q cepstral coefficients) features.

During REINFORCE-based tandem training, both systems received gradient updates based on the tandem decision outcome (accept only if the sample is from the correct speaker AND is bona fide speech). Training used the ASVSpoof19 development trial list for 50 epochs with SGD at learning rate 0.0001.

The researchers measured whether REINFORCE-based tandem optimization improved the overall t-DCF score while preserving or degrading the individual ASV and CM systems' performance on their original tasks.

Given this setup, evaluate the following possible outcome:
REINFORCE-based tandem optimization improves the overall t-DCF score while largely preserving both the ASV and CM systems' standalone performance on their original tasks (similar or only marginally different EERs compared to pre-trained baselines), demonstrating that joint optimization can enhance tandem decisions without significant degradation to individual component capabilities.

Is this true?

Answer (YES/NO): NO